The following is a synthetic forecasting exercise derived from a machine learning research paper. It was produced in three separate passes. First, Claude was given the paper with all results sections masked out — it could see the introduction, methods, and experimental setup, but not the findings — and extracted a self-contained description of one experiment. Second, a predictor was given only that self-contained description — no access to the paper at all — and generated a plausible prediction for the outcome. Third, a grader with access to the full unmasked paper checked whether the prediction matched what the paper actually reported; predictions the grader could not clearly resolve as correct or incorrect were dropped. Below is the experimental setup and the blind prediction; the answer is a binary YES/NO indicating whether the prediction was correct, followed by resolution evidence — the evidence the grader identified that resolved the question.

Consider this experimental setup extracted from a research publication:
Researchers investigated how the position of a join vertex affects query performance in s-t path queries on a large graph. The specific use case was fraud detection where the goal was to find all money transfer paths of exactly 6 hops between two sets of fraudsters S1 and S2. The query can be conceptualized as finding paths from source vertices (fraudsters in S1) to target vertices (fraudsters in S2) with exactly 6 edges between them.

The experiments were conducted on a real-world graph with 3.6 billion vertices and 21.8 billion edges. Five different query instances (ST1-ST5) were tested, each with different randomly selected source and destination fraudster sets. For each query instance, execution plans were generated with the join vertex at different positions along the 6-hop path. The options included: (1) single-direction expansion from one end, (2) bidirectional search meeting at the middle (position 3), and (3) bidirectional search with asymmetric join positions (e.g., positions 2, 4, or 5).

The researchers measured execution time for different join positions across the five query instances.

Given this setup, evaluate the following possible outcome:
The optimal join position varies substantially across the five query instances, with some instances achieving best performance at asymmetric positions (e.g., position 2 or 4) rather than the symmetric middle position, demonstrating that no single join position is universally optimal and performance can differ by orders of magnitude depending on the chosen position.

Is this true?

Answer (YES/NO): YES